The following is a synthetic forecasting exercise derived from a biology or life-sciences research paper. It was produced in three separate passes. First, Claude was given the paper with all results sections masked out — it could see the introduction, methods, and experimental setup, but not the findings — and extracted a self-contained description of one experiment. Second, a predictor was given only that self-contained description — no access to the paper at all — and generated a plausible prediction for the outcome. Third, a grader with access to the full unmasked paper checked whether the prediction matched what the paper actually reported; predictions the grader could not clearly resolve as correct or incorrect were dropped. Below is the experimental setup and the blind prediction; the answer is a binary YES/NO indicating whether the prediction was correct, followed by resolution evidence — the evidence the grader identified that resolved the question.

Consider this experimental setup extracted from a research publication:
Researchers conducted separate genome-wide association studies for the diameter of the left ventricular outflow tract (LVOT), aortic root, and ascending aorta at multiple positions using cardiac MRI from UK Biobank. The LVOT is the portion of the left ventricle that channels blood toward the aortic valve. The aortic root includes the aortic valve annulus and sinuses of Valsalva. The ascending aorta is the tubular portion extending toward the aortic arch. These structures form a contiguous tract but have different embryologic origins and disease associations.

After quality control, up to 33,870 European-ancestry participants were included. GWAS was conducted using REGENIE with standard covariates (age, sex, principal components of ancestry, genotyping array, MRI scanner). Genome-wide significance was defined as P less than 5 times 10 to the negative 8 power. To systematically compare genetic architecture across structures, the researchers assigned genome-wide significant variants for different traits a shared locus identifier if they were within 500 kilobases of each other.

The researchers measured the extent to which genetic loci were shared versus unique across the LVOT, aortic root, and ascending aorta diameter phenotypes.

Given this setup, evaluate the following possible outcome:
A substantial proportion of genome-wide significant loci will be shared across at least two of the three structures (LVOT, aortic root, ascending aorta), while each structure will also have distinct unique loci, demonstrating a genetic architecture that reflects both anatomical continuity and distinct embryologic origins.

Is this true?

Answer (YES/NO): YES